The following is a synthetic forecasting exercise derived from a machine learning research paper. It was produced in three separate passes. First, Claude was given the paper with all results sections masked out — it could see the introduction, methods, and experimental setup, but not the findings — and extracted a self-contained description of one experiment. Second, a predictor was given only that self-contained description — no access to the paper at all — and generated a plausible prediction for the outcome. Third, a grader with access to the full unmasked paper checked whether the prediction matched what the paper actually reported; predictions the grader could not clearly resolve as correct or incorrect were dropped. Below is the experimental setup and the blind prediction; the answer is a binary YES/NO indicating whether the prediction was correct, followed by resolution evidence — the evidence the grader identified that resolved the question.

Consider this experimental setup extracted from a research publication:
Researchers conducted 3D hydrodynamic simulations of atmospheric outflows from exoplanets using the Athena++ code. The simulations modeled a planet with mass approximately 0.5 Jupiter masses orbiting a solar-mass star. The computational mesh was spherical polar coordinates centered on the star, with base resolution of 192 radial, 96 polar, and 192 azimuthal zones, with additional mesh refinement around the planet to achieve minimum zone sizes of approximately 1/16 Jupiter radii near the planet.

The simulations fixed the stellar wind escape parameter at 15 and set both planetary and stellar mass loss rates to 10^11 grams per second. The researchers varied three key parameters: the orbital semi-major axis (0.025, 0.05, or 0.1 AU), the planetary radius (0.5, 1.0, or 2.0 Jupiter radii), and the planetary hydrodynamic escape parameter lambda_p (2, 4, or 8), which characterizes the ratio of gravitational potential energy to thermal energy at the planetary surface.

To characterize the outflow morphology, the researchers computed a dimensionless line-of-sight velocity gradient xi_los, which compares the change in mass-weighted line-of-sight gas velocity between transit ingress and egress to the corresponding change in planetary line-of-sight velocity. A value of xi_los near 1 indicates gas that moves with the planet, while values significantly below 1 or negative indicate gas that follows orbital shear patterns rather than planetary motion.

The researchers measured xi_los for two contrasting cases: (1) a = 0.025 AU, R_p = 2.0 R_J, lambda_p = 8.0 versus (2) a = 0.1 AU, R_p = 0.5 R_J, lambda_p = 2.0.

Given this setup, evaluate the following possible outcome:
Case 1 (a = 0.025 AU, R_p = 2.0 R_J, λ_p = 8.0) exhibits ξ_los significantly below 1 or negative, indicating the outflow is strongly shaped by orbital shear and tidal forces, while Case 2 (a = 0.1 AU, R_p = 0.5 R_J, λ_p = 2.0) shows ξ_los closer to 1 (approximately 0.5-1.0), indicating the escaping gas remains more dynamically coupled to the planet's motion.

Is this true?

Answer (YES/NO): YES